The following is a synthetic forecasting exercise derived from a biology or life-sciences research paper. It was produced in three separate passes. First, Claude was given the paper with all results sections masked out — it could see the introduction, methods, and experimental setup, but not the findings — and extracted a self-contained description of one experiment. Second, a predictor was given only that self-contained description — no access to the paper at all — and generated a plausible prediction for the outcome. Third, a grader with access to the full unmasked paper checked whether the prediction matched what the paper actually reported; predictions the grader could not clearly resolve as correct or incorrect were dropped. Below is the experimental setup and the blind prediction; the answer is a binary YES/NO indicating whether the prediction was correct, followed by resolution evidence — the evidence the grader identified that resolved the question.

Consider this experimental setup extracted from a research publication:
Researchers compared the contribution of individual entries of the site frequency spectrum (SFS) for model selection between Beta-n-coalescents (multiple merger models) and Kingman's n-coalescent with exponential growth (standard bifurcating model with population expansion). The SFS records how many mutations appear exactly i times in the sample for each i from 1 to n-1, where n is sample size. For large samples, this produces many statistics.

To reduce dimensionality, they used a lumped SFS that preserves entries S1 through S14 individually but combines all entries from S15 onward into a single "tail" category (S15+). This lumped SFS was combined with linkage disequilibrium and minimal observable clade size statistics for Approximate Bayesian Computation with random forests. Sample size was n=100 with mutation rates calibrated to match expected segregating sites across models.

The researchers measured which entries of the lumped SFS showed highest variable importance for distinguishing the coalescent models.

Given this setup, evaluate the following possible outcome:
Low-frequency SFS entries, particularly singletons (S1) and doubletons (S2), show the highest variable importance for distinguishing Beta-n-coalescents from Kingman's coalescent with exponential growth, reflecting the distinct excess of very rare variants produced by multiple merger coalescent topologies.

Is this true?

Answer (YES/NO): NO